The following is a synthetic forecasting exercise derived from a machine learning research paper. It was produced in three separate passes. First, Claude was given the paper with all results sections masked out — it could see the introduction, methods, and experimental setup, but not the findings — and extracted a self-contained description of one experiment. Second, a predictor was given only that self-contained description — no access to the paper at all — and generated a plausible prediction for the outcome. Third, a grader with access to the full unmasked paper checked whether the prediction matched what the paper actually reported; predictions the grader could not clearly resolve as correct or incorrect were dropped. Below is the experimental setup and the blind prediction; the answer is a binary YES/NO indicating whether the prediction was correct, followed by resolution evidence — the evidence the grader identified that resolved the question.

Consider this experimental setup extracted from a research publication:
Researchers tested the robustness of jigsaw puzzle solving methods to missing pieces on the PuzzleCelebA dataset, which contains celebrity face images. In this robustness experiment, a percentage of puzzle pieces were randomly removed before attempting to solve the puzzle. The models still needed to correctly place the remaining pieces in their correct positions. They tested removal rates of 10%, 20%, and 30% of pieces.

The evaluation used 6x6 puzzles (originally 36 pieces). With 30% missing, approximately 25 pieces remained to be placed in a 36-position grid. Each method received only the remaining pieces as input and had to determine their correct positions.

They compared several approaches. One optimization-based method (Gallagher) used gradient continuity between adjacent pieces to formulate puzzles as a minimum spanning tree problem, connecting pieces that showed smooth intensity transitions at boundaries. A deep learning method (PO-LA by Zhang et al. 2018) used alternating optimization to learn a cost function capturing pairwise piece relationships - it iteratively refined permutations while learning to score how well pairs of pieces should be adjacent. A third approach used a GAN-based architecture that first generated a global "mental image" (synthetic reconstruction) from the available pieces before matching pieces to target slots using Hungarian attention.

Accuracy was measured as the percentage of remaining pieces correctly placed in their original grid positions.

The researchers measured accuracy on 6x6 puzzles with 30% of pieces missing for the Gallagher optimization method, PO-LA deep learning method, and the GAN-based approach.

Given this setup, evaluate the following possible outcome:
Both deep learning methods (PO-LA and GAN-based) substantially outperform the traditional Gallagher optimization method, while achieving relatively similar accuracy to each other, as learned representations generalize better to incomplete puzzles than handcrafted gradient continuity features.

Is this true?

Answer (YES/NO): NO